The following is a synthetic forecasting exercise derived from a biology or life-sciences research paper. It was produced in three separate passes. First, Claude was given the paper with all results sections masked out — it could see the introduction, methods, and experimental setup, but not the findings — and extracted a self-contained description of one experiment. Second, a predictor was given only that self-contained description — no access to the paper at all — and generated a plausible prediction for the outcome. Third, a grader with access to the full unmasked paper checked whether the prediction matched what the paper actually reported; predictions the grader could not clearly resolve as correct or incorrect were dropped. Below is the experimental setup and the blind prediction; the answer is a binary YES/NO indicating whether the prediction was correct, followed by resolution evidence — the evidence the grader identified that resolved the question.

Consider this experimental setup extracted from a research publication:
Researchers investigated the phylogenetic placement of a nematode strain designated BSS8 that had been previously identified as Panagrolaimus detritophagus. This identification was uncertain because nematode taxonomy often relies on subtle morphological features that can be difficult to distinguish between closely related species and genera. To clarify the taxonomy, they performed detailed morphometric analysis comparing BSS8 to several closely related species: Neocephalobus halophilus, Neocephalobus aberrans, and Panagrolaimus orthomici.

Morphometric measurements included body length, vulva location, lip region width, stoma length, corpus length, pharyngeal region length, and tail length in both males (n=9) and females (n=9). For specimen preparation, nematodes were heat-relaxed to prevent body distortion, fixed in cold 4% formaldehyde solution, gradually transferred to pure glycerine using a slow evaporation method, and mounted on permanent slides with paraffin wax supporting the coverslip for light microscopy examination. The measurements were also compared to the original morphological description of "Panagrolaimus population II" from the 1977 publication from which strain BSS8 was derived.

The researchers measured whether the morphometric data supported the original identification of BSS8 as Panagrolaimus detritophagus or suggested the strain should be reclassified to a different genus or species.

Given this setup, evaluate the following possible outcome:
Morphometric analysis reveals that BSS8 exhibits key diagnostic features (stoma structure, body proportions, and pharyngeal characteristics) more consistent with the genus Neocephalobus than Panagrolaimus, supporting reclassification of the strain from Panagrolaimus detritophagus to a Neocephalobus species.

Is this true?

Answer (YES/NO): YES